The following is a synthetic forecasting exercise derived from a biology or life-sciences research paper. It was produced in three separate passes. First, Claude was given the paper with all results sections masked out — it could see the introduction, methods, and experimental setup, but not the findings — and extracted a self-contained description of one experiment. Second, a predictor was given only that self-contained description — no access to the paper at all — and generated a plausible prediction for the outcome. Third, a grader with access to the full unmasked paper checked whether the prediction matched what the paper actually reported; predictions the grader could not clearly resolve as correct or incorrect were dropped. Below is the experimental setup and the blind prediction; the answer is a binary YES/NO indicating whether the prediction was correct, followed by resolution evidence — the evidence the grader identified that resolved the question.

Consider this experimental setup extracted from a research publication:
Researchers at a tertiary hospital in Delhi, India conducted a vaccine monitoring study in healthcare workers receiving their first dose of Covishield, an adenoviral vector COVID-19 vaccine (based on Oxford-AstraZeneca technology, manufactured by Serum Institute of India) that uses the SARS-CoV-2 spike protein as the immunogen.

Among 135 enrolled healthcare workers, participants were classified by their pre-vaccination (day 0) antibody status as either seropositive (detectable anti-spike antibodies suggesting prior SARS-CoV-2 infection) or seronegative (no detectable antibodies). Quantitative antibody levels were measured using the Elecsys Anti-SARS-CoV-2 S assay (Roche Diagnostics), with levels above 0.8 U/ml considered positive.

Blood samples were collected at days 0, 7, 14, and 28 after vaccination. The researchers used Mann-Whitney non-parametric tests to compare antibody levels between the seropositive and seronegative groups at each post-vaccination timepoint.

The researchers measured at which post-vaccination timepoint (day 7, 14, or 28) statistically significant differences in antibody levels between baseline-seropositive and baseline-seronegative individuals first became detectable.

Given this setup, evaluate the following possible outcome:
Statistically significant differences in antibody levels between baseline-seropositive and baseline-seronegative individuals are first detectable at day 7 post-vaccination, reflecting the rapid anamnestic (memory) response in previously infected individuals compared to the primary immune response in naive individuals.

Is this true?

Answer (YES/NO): YES